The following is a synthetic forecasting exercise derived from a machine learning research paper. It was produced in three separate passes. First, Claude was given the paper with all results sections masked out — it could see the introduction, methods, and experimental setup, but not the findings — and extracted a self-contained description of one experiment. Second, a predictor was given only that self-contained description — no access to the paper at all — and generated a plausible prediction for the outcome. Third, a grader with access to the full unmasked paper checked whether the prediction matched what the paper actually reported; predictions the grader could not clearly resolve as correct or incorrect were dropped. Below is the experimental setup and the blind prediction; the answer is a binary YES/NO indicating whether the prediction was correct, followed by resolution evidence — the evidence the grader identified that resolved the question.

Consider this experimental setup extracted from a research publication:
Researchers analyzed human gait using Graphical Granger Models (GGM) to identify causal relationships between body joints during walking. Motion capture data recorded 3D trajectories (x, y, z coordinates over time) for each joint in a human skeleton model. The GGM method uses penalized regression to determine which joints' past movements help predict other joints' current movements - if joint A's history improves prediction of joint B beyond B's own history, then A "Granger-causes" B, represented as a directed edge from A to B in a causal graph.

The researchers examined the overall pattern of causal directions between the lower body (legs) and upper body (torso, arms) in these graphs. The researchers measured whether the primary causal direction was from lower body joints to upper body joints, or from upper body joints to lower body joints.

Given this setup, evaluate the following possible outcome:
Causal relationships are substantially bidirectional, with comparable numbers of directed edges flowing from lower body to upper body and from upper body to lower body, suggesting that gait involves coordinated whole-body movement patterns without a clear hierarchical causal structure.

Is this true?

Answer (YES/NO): NO